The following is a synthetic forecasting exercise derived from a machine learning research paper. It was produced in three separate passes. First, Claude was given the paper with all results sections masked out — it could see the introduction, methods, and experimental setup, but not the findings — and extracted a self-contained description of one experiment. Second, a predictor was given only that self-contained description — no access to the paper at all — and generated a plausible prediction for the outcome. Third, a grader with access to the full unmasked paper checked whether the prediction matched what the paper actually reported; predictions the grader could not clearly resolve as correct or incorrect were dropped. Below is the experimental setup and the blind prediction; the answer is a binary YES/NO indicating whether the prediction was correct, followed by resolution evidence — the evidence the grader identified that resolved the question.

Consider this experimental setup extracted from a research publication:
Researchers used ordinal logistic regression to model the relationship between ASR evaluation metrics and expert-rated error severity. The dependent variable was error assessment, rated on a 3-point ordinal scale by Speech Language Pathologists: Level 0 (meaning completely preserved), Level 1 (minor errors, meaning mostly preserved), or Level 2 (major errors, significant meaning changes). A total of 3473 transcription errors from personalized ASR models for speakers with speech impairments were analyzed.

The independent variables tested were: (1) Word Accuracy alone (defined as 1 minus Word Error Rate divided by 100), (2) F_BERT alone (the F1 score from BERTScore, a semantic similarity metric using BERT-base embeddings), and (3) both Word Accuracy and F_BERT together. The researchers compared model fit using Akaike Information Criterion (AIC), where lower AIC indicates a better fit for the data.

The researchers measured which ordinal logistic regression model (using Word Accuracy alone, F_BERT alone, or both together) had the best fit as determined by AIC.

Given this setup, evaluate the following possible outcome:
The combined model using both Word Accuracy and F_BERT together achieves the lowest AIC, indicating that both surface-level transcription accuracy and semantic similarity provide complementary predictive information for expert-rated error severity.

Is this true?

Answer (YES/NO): YES